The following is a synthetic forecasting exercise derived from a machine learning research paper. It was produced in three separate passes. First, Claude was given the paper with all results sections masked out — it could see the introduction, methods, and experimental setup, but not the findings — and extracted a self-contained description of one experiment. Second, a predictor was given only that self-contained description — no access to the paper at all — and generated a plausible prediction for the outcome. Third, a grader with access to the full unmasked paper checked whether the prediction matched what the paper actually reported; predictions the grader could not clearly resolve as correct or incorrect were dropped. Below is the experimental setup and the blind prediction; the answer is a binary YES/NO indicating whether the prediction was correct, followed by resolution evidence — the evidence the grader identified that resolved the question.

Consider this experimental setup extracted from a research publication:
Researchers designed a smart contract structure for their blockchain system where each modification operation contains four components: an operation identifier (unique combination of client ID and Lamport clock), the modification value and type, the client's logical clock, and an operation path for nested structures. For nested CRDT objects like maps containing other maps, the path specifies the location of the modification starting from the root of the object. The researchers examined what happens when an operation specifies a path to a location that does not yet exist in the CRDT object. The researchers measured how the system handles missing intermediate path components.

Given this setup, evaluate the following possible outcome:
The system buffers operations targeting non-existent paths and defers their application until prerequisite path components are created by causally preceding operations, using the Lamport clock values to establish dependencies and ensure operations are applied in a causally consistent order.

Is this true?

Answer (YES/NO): NO